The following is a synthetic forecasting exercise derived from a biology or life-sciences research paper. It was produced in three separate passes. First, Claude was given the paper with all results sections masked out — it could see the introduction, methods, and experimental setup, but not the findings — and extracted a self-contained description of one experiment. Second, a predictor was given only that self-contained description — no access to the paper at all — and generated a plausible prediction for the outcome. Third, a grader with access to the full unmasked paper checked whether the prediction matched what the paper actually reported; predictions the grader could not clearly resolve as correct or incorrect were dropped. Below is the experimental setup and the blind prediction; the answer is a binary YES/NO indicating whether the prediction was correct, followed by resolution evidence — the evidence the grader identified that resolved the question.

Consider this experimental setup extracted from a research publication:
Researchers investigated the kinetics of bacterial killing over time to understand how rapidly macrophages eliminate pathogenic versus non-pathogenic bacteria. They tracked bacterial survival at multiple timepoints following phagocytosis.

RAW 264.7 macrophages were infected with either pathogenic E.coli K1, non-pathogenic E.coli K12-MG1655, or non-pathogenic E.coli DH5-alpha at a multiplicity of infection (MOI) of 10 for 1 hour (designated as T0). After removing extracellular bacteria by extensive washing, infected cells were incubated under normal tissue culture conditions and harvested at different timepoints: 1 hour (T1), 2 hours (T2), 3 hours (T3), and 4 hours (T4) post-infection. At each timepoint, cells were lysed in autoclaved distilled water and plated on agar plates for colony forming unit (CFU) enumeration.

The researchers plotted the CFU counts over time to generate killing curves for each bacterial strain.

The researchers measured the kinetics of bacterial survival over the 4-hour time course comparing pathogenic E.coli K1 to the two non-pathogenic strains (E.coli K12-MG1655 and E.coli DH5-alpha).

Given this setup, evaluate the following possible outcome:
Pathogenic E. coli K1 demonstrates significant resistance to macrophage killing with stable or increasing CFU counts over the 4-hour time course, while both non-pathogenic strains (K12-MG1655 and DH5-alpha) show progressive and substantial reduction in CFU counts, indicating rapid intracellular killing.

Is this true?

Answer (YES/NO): NO